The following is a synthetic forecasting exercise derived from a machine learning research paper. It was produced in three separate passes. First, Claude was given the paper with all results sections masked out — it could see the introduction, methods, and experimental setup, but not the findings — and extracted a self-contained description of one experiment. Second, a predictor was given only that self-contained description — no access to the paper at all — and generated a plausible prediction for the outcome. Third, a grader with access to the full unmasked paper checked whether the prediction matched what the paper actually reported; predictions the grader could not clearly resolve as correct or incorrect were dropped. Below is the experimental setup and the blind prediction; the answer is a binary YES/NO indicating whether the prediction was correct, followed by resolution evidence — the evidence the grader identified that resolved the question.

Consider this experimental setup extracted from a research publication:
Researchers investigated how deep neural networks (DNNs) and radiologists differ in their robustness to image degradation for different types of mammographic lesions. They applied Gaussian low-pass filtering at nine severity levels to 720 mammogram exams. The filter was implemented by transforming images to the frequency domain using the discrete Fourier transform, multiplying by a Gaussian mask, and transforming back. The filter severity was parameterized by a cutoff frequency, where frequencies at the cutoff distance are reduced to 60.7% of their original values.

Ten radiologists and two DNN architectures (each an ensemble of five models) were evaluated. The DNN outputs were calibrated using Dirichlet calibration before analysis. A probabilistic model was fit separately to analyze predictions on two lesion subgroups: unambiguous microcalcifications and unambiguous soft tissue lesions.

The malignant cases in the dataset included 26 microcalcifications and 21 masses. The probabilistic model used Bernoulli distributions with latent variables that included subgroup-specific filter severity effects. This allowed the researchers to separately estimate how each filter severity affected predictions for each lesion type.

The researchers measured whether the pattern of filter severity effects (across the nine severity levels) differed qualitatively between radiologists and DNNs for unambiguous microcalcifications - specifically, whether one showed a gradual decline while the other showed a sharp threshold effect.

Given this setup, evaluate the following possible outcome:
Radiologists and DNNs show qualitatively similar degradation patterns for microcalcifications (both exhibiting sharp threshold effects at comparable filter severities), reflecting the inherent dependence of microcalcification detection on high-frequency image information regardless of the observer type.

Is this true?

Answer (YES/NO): NO